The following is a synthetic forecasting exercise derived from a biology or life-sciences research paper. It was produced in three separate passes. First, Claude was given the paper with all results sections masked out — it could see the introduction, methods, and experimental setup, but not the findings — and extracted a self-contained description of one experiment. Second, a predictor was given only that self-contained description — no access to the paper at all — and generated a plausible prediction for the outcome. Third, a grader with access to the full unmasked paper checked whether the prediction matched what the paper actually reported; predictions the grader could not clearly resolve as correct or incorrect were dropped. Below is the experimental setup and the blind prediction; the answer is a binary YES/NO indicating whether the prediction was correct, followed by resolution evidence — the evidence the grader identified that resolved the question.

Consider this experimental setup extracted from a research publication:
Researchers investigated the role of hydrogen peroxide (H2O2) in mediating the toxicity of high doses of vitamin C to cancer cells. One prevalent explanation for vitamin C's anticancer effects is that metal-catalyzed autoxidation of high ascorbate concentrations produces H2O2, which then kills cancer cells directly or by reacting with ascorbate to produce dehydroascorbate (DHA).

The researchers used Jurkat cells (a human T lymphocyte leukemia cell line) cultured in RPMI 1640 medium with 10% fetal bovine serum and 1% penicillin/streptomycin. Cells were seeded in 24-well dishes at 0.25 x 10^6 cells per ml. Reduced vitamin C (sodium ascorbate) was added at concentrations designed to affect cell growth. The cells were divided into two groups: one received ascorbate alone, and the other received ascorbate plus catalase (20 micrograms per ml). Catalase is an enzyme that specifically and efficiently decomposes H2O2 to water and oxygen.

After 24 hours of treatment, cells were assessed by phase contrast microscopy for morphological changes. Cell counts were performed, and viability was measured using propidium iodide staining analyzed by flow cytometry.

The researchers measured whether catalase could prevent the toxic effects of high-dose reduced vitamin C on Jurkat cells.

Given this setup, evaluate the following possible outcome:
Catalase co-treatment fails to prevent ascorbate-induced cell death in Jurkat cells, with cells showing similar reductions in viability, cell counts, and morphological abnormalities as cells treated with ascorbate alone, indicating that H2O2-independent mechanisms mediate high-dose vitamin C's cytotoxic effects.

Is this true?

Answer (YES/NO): NO